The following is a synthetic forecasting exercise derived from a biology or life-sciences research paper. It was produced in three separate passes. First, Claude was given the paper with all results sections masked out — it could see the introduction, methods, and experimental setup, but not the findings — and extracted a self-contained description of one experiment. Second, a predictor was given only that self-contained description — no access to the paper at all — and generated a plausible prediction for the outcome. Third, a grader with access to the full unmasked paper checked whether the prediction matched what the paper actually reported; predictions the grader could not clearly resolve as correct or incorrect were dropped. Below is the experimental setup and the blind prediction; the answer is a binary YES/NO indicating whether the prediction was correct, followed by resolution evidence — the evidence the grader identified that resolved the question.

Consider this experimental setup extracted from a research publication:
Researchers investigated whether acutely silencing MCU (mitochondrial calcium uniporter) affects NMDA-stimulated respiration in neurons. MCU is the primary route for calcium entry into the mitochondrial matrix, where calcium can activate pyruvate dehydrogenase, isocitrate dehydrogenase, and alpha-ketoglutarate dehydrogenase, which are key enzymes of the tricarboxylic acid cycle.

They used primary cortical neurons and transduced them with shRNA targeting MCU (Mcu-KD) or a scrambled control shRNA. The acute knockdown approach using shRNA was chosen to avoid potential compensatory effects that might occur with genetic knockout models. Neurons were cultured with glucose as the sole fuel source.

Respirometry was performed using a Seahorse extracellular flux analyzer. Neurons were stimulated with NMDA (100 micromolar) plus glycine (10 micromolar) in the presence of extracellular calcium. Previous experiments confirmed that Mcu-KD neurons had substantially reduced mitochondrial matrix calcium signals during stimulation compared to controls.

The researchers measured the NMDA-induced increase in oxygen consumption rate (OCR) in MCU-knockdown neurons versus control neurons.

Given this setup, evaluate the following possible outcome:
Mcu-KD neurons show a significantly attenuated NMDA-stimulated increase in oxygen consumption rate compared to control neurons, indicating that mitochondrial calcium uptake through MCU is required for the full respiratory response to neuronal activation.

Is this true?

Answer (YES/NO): NO